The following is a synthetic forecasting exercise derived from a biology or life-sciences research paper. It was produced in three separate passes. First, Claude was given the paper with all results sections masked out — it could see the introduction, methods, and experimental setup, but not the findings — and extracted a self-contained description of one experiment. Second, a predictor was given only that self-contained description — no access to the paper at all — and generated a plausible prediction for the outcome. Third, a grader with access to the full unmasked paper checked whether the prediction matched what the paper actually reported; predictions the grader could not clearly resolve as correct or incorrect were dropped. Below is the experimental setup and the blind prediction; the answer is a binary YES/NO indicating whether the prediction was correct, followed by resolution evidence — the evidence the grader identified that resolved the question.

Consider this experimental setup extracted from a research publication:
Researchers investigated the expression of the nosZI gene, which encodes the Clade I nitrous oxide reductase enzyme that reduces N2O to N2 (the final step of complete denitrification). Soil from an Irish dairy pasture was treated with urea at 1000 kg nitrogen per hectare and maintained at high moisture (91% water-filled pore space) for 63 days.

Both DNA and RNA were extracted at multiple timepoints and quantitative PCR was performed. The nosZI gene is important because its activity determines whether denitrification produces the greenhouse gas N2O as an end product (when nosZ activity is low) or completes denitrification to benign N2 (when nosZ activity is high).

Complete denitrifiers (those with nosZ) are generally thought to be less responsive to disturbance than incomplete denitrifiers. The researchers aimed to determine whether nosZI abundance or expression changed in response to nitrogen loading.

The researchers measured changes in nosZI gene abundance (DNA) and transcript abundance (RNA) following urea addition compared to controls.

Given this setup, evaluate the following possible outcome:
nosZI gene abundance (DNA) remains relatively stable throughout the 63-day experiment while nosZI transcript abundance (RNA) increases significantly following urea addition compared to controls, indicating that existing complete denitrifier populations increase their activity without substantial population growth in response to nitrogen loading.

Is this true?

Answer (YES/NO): NO